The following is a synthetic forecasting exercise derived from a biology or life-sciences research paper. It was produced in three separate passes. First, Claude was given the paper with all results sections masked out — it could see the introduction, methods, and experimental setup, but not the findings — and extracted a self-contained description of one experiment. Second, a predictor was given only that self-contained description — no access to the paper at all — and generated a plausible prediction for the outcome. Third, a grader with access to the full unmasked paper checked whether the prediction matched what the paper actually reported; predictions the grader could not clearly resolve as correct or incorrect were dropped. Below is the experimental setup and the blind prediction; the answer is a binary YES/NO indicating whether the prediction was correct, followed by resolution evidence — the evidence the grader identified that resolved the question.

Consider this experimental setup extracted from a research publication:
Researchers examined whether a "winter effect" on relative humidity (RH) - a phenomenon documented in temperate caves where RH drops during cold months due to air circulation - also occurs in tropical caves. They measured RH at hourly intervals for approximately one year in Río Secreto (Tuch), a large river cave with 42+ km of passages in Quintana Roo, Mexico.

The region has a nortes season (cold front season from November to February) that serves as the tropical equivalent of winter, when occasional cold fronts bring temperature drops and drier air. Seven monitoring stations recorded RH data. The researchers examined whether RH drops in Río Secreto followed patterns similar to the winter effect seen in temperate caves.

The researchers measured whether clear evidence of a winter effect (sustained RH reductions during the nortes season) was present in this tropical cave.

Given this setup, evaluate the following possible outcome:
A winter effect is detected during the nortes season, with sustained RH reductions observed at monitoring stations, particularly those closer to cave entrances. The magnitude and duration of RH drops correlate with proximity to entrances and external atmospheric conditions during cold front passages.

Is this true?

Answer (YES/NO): NO